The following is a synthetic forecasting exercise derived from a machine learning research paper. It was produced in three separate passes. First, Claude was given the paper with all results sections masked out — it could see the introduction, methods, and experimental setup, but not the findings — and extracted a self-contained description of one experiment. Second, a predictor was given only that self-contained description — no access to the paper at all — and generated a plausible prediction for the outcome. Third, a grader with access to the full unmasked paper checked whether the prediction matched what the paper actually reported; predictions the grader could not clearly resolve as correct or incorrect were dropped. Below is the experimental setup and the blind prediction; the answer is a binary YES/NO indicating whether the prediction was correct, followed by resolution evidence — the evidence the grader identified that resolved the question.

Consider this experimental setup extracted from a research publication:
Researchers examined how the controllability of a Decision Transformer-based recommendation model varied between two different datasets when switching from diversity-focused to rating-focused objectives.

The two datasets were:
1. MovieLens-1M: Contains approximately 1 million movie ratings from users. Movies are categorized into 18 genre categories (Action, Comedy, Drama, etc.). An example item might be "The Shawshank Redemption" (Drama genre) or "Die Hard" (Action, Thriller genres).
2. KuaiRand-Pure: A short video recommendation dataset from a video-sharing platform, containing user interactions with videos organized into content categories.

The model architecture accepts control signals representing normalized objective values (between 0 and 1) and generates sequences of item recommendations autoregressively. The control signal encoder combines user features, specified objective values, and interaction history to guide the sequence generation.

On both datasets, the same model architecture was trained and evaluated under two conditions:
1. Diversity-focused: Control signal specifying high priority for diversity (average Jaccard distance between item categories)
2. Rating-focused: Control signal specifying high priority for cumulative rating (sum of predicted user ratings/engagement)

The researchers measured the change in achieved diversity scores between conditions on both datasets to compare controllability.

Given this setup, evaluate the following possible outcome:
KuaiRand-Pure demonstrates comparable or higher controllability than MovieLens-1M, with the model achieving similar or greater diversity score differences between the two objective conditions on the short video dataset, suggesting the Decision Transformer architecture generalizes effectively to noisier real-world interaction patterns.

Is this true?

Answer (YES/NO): YES